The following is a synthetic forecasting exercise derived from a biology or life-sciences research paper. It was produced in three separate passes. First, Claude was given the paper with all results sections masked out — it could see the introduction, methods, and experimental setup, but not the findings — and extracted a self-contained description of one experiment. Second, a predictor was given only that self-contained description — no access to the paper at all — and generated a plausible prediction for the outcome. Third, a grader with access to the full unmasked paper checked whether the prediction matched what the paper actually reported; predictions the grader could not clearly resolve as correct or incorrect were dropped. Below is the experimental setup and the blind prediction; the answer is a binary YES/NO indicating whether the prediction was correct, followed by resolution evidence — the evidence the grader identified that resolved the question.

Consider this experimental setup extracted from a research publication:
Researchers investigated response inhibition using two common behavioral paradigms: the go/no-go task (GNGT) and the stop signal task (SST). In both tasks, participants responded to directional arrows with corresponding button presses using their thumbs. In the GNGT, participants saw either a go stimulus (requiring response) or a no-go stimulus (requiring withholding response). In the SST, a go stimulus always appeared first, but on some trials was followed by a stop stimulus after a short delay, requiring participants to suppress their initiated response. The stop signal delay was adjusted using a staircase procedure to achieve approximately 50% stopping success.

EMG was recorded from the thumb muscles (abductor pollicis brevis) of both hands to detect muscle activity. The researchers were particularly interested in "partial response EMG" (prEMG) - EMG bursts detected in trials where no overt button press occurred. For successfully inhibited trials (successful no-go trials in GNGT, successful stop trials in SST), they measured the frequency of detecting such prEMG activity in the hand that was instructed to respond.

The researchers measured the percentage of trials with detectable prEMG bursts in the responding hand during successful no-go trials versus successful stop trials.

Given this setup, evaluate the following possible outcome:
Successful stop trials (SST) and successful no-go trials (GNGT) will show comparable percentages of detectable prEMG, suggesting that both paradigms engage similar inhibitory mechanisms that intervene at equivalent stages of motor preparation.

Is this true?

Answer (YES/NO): NO